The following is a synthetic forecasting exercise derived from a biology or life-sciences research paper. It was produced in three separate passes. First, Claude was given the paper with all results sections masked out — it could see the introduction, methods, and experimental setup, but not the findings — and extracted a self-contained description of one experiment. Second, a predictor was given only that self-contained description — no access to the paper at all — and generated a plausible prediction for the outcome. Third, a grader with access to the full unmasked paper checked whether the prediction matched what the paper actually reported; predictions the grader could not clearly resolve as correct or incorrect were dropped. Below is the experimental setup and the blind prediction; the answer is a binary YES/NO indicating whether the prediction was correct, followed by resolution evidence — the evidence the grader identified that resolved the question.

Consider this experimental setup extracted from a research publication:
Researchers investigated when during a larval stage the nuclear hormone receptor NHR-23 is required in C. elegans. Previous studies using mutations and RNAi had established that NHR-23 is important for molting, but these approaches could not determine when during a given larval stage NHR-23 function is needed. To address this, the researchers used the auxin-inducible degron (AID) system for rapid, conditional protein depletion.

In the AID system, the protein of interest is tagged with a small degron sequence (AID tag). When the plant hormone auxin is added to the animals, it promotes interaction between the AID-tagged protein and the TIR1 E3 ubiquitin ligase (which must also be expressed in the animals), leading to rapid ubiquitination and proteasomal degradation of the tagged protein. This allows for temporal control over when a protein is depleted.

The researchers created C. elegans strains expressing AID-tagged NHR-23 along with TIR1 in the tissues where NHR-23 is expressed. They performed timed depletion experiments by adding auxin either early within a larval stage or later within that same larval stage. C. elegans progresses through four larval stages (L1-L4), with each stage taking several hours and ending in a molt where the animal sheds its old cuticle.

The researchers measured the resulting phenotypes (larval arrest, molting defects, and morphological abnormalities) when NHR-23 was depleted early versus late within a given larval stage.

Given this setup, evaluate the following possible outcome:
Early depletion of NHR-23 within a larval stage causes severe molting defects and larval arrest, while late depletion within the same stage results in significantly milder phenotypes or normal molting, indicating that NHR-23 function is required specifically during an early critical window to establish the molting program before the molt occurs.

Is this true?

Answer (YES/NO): NO